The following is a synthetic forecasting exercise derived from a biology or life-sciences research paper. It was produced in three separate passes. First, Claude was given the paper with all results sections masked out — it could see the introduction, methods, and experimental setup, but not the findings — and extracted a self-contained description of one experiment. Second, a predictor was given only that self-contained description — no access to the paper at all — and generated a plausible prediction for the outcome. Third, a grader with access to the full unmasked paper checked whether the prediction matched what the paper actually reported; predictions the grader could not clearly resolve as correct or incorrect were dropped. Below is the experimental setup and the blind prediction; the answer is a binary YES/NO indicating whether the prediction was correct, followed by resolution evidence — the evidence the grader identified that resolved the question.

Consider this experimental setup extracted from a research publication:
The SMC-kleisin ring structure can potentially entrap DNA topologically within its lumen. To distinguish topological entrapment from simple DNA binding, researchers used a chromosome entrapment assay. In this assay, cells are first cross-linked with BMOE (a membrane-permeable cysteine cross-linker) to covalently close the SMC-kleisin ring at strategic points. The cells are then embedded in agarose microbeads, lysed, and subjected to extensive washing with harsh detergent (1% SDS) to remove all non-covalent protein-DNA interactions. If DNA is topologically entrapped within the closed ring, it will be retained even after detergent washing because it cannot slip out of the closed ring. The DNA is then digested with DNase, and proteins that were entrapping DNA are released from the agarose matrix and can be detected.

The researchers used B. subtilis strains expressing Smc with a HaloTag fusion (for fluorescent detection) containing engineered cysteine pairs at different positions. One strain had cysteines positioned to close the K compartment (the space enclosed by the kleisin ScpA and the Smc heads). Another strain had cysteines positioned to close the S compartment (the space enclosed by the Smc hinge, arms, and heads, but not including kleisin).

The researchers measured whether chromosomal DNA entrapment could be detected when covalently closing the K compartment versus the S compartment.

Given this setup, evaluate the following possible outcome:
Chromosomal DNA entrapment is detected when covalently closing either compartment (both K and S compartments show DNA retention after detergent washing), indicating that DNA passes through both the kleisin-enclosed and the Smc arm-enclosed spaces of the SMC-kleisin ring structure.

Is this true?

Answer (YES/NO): NO